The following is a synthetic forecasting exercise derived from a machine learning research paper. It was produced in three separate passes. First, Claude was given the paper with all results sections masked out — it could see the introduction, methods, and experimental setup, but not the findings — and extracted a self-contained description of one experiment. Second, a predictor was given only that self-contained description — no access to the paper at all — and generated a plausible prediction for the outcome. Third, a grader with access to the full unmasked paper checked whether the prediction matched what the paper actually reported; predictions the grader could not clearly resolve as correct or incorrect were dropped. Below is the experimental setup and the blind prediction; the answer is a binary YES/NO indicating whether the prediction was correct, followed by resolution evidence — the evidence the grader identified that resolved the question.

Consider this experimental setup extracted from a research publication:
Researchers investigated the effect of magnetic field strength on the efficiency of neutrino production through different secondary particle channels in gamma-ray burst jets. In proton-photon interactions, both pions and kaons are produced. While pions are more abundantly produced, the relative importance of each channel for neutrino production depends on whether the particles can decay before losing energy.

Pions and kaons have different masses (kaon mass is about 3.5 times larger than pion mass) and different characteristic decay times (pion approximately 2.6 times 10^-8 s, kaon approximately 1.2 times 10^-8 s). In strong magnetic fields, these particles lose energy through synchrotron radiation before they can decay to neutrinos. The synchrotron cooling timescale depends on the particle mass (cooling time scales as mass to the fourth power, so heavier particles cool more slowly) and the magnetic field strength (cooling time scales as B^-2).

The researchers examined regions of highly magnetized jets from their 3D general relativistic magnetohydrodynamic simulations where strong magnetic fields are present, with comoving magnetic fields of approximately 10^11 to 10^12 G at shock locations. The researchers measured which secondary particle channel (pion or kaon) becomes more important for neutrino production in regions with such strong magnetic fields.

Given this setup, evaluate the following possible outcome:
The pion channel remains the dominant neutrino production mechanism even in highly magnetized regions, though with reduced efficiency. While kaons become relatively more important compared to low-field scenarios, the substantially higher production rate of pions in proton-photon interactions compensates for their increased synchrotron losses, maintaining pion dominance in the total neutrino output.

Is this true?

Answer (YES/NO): NO